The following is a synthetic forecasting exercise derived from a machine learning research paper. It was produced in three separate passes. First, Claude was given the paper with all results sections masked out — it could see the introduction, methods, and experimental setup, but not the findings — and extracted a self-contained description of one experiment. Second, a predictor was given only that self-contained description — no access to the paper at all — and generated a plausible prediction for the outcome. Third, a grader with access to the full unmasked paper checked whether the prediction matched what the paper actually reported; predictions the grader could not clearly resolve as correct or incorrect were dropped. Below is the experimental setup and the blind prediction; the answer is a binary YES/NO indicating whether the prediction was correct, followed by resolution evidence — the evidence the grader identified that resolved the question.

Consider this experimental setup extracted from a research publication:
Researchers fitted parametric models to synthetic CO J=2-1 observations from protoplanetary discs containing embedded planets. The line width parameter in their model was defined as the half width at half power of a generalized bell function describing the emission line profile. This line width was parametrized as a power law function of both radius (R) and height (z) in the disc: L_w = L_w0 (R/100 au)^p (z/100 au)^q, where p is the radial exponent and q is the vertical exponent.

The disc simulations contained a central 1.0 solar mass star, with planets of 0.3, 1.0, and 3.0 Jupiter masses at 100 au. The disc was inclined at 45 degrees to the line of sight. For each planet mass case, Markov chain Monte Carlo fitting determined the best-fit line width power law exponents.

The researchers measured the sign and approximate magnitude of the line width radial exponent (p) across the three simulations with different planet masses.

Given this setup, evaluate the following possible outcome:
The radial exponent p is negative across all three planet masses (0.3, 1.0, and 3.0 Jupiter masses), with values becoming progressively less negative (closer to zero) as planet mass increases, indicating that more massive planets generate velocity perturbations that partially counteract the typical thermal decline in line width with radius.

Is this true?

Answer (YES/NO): NO